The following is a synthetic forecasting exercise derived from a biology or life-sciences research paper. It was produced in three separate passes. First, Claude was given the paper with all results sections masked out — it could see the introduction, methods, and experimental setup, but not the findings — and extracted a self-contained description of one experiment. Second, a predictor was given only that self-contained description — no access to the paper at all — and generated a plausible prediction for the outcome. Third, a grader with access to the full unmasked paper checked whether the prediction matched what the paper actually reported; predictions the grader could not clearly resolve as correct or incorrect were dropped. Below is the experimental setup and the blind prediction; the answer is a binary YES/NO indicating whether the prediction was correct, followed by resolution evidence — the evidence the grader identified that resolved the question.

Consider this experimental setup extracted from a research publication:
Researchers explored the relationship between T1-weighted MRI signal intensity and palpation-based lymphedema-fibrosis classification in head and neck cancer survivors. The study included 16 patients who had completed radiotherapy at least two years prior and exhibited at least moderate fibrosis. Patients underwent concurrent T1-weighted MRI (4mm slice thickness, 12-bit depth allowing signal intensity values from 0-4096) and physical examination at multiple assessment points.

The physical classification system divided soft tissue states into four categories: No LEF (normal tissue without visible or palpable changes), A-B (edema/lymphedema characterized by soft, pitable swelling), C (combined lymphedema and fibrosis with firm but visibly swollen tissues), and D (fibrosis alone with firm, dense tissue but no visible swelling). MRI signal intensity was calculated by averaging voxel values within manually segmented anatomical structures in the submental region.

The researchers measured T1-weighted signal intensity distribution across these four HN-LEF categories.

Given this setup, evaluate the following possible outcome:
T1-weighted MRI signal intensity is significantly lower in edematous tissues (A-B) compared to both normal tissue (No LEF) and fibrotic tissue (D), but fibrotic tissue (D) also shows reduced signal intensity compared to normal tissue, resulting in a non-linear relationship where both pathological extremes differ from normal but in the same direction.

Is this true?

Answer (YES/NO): NO